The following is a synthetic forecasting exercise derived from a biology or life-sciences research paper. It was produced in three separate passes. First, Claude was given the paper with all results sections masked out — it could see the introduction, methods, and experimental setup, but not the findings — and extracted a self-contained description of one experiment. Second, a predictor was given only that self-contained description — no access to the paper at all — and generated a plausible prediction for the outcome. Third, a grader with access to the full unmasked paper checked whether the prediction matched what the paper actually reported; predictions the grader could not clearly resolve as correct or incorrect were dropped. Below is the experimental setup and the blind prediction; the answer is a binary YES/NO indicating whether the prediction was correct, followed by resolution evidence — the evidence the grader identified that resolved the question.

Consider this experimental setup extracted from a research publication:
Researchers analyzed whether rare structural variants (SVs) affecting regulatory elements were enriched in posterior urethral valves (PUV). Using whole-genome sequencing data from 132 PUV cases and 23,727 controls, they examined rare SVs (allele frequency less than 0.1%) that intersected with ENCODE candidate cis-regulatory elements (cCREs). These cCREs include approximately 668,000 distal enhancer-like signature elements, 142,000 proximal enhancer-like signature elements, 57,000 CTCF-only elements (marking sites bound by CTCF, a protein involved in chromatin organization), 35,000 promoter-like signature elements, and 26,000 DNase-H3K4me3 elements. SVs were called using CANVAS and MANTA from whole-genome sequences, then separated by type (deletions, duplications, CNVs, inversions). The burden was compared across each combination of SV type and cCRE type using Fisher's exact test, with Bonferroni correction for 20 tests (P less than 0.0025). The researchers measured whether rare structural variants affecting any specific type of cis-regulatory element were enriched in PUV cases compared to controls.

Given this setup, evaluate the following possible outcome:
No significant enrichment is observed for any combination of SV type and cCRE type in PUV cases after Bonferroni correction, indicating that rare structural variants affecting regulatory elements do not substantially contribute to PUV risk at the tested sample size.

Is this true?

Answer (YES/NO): NO